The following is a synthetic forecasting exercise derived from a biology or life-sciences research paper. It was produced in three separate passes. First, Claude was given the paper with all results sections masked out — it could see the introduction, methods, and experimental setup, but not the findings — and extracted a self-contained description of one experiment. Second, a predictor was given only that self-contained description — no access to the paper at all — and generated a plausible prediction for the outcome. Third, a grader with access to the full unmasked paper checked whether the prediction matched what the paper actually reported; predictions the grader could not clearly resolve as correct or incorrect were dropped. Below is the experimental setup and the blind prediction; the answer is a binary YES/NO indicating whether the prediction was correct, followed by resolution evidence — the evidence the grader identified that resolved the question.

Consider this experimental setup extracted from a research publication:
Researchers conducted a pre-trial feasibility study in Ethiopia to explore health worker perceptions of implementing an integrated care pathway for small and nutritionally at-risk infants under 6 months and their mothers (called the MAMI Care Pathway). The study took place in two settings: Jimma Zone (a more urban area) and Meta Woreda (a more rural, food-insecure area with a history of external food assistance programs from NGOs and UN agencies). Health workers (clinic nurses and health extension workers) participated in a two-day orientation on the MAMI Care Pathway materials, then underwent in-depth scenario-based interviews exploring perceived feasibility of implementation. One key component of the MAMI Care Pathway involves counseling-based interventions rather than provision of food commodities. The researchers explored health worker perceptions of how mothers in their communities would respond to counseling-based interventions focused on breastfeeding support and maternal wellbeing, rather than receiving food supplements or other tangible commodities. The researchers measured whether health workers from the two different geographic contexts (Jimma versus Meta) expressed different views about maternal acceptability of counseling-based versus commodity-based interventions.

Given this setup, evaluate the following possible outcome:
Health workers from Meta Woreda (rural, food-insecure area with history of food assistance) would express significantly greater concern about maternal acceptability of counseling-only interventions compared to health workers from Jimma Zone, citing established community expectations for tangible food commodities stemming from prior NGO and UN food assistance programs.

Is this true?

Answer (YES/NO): YES